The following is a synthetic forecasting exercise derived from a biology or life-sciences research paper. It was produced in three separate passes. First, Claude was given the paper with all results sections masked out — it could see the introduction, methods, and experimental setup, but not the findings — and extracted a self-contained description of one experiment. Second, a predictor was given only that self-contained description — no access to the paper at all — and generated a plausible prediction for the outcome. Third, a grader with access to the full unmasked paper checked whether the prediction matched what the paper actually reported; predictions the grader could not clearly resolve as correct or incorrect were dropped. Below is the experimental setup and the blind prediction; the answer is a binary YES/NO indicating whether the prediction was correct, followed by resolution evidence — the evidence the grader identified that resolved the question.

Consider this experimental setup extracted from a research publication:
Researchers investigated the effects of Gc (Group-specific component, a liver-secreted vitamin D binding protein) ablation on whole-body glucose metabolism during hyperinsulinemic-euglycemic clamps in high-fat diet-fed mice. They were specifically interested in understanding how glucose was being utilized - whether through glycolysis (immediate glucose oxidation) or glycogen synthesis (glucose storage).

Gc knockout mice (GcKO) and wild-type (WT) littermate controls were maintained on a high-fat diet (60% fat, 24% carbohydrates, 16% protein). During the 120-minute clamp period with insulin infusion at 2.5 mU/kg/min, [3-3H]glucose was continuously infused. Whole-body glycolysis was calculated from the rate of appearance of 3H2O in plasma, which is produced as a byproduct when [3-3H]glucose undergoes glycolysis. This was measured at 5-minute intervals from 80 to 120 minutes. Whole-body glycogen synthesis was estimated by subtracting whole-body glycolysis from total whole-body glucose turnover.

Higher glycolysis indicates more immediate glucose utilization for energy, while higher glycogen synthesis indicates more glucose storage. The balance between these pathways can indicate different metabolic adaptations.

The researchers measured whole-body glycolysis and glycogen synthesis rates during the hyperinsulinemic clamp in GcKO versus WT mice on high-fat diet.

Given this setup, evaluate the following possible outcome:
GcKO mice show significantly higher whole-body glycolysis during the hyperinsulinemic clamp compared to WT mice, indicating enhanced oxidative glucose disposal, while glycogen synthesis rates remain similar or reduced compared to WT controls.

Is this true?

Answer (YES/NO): NO